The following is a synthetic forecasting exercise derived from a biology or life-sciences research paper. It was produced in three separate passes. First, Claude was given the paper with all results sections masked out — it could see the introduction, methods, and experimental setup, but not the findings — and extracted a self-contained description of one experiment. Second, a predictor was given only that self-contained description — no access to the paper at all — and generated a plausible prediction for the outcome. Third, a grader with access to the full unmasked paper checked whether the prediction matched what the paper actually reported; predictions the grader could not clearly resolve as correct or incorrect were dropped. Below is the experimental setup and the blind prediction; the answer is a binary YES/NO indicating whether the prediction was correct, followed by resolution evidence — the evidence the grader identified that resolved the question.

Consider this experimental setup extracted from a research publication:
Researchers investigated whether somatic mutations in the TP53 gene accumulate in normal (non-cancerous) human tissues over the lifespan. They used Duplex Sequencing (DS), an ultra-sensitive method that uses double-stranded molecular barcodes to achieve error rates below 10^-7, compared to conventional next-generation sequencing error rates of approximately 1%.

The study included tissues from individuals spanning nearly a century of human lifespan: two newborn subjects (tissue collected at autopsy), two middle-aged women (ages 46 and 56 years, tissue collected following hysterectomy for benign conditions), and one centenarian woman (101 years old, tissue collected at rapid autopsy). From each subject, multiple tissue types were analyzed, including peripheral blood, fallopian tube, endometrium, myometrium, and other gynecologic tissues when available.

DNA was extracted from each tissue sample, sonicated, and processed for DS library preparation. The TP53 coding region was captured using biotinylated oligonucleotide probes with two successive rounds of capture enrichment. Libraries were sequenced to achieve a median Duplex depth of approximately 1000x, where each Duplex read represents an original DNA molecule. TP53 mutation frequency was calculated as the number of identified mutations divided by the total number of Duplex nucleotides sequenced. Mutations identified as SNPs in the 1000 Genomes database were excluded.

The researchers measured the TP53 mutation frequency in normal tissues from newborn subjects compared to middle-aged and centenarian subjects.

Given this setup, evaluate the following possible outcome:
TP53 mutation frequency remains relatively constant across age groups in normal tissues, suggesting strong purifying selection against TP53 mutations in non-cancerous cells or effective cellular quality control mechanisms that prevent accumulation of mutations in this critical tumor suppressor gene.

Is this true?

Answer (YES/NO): NO